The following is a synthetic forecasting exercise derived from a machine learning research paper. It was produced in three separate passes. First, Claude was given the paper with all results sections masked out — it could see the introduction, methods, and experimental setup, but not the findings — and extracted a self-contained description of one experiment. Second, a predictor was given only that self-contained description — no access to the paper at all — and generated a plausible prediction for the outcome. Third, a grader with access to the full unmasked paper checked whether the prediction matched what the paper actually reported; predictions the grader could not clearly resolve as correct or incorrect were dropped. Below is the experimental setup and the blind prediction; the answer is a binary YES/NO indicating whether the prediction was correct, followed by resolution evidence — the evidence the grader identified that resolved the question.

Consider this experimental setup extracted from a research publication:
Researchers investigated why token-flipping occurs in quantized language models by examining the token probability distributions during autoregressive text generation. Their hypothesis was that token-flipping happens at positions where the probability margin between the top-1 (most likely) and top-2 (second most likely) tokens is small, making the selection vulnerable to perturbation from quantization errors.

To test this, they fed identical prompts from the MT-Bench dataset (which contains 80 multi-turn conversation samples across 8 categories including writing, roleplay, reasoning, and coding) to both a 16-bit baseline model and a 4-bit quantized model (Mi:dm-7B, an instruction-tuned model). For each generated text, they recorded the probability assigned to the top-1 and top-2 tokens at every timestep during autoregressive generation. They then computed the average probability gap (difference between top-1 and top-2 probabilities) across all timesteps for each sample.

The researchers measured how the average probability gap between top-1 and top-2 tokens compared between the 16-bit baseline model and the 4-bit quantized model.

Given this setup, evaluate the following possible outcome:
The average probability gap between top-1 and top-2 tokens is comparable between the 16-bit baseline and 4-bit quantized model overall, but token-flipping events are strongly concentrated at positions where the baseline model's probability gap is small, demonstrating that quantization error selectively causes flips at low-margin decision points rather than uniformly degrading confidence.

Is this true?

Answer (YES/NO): NO